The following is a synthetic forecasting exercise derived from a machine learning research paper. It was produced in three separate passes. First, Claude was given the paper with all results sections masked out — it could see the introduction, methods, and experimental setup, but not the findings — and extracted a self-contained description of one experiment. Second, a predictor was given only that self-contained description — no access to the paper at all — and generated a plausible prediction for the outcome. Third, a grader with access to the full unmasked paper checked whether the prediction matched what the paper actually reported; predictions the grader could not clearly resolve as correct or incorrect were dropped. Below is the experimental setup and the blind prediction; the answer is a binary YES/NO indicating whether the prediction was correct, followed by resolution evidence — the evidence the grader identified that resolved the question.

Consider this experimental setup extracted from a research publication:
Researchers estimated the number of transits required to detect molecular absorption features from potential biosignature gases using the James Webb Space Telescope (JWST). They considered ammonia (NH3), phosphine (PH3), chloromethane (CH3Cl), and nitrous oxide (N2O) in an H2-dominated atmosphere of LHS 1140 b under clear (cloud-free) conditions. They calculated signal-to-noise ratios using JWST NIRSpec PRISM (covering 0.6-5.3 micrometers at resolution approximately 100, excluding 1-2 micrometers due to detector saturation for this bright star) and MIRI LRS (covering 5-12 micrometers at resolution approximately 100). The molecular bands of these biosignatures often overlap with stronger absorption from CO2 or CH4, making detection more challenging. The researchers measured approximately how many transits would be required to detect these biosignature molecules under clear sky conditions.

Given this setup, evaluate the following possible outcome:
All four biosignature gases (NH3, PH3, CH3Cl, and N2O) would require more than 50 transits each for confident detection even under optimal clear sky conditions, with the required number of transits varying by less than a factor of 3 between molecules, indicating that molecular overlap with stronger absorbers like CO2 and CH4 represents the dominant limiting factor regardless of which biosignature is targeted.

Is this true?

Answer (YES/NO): NO